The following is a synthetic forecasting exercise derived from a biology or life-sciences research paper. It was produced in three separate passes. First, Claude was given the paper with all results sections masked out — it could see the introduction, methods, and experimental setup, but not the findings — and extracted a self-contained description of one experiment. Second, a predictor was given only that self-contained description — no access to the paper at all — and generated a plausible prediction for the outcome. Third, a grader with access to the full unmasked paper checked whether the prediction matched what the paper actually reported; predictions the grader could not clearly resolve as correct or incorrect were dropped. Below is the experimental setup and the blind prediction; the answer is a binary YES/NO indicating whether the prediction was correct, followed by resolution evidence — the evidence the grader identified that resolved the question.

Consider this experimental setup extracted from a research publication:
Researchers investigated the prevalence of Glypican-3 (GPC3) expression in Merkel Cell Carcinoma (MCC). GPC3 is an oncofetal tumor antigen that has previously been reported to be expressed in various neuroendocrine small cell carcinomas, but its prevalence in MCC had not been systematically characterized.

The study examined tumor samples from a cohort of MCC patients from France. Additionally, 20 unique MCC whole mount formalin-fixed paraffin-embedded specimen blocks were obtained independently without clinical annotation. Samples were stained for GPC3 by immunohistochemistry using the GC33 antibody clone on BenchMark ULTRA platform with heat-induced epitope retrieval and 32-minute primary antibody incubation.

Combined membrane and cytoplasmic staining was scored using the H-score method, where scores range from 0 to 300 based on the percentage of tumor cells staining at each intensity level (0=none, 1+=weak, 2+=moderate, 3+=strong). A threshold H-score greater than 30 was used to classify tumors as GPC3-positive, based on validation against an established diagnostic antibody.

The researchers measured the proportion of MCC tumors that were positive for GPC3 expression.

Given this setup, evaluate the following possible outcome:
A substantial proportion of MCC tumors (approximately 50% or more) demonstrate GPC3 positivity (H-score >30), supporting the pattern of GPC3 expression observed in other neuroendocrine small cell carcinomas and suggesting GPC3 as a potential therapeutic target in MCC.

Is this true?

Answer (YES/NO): YES